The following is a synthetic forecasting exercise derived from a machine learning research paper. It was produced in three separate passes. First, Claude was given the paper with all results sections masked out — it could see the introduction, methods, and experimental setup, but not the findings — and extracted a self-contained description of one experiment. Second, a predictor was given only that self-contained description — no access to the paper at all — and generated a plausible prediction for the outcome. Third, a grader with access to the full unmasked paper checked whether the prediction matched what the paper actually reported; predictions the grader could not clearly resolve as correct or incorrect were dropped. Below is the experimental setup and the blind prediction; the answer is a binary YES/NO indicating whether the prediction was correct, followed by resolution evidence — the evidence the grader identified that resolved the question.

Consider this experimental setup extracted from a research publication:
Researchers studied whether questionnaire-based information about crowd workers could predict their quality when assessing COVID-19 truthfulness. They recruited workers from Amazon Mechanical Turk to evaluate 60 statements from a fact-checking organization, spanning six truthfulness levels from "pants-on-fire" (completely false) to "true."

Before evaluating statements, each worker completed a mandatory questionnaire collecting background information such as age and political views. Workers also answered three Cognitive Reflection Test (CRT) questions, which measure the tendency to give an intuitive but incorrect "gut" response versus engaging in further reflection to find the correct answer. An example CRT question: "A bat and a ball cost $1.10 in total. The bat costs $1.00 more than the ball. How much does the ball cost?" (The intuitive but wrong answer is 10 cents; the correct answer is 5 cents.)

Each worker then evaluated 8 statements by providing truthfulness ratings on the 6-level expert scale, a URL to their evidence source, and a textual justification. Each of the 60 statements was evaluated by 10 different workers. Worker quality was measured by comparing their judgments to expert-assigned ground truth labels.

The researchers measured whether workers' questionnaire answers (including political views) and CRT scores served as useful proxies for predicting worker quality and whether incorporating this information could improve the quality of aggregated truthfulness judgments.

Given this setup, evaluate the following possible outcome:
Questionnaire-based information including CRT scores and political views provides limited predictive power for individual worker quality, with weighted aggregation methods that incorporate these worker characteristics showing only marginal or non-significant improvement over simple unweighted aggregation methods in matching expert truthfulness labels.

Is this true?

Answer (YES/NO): YES